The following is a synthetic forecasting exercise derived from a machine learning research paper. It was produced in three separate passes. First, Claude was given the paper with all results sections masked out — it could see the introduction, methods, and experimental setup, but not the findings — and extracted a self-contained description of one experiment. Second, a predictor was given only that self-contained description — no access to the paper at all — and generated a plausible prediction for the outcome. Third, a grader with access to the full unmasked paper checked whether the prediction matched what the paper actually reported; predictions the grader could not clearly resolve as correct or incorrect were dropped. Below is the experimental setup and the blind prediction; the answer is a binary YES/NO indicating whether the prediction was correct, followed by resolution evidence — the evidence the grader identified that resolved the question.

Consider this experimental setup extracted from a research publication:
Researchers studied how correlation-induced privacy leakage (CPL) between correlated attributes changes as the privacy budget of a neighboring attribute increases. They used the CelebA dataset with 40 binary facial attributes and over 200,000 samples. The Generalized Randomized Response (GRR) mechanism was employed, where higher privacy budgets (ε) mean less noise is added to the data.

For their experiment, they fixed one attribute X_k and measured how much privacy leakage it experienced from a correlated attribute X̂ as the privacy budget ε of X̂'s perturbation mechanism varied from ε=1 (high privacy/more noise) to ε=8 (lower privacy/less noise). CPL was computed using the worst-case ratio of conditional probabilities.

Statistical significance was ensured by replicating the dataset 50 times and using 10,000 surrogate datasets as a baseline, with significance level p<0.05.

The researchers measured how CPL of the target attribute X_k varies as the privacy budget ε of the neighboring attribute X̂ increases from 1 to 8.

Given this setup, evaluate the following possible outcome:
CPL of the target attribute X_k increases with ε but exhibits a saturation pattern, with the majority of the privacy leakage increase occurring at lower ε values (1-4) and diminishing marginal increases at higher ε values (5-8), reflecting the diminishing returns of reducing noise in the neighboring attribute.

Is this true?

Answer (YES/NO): NO